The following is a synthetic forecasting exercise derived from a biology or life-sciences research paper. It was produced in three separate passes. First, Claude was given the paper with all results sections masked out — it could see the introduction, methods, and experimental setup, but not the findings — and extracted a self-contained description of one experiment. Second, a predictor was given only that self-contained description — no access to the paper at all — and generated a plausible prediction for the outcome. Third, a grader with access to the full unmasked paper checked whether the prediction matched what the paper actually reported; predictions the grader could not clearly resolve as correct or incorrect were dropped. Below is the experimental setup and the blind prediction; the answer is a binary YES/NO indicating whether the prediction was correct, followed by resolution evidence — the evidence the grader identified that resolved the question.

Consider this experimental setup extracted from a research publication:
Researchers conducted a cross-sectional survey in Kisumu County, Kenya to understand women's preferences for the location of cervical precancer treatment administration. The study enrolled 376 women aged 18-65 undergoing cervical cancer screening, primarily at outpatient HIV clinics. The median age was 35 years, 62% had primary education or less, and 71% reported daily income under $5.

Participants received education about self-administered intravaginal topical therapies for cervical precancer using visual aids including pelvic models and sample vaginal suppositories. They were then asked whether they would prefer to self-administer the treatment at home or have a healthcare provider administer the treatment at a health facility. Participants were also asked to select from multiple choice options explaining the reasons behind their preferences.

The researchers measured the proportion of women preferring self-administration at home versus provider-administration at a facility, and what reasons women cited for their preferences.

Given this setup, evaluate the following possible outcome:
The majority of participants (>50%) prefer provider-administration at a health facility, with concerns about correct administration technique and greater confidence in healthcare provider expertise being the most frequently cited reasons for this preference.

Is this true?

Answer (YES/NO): NO